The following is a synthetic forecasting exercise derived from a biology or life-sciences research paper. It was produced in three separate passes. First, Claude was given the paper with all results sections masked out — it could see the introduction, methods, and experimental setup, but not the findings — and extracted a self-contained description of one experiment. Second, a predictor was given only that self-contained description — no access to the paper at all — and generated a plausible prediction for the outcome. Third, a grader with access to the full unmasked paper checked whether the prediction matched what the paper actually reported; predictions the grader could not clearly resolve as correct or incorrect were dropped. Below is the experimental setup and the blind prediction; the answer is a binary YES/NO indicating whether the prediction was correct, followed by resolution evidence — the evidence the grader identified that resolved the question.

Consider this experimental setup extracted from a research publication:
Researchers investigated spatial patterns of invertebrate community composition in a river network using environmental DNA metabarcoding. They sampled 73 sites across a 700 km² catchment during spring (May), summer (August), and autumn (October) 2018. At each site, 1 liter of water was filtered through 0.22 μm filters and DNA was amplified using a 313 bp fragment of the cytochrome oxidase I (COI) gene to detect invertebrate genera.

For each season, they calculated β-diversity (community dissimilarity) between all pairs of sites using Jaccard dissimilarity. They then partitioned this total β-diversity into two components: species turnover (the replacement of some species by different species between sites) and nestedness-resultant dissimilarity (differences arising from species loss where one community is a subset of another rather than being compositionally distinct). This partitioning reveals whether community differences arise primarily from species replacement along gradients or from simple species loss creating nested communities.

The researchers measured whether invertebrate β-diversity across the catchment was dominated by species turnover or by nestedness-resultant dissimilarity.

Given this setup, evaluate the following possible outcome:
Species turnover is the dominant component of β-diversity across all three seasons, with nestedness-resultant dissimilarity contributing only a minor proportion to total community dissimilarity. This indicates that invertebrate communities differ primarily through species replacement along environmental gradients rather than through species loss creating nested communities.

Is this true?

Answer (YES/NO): YES